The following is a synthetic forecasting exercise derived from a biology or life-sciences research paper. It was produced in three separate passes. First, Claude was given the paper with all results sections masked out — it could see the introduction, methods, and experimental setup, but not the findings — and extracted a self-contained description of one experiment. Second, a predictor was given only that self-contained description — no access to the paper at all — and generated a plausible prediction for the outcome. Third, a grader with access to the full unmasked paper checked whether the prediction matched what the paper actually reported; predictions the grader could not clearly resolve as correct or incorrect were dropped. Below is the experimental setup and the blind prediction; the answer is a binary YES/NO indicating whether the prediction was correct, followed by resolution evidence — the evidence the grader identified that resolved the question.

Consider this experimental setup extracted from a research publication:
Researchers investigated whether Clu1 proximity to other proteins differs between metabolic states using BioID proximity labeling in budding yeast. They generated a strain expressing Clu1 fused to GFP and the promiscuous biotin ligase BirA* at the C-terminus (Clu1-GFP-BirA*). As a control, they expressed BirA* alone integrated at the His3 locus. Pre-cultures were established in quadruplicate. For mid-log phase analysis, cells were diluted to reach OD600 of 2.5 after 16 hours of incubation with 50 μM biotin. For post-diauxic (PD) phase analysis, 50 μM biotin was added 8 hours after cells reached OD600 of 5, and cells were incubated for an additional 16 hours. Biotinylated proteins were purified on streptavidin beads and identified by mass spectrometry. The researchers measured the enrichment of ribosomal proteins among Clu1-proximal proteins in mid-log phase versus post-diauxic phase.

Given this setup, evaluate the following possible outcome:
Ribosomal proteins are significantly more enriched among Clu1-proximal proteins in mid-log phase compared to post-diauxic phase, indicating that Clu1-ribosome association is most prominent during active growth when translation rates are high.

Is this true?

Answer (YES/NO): NO